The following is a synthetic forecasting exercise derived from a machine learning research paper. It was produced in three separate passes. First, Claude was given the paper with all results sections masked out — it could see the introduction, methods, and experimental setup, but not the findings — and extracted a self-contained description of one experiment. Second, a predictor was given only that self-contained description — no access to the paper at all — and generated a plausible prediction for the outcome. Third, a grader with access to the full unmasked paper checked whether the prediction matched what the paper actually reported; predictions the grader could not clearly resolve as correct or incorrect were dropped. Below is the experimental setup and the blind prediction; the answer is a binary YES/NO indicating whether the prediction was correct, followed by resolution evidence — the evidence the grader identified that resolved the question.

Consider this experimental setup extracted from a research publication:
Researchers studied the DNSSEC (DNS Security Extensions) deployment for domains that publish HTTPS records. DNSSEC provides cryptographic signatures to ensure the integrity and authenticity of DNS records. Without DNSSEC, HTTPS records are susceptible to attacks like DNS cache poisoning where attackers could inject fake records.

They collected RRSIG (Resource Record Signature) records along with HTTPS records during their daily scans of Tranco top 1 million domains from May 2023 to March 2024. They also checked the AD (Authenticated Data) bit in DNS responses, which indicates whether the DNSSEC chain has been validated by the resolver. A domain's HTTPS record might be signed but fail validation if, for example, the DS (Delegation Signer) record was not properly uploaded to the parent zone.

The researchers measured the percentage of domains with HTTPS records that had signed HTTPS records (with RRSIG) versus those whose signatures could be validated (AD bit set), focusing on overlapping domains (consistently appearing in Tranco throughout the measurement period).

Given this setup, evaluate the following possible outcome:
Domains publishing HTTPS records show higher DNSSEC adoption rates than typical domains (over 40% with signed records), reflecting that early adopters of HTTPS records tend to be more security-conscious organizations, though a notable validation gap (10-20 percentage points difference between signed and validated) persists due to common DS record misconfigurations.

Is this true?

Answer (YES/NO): NO